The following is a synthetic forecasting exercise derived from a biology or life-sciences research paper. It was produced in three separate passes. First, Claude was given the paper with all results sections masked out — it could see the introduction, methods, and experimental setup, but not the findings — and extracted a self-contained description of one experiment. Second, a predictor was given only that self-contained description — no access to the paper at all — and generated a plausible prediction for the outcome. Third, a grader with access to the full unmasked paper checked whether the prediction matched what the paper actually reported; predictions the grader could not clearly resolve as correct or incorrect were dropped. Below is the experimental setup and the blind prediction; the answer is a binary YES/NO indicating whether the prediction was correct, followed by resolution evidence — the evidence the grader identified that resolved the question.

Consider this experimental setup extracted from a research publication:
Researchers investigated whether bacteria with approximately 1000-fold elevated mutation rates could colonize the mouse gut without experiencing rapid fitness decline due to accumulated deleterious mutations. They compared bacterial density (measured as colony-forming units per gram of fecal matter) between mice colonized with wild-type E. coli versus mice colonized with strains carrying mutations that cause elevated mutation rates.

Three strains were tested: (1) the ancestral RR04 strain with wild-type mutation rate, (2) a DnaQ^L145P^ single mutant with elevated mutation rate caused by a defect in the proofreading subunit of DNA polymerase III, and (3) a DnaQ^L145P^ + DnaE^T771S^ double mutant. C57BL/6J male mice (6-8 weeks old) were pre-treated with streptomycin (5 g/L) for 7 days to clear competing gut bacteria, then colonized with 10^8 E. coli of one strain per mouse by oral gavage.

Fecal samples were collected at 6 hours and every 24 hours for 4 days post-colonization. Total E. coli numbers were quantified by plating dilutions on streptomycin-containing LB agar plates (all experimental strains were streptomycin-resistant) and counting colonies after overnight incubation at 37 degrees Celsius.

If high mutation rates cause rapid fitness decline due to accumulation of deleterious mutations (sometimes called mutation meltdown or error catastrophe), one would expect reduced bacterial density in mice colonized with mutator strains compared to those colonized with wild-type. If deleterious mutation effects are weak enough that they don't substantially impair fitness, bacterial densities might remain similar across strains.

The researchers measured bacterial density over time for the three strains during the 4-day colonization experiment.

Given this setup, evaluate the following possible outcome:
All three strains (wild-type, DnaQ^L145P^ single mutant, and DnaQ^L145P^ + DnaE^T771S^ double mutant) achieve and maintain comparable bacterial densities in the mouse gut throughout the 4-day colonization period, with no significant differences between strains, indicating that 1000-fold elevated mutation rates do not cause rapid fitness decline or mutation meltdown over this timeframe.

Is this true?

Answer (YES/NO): NO